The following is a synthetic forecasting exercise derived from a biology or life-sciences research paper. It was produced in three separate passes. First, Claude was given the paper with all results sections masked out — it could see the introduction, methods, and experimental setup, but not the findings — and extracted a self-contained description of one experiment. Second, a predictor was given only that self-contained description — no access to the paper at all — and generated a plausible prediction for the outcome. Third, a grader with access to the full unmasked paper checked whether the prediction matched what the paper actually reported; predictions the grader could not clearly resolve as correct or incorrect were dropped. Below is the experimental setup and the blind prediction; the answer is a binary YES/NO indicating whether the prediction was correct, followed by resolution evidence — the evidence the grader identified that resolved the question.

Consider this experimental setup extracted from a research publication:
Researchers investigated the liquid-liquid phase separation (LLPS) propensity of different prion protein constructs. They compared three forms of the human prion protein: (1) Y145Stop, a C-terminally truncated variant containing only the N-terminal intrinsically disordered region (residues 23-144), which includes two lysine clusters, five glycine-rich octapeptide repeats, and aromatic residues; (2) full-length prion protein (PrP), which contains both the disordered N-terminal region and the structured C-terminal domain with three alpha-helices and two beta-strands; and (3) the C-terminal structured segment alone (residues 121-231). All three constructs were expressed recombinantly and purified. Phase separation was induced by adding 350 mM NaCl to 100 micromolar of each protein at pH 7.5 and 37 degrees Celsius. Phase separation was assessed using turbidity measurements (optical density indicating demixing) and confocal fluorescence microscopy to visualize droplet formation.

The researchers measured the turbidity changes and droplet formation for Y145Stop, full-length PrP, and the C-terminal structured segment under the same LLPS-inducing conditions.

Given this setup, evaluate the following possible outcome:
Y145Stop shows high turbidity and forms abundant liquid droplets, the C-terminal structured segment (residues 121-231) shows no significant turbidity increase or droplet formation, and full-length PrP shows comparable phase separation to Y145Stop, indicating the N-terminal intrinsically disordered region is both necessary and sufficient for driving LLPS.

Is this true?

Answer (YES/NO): NO